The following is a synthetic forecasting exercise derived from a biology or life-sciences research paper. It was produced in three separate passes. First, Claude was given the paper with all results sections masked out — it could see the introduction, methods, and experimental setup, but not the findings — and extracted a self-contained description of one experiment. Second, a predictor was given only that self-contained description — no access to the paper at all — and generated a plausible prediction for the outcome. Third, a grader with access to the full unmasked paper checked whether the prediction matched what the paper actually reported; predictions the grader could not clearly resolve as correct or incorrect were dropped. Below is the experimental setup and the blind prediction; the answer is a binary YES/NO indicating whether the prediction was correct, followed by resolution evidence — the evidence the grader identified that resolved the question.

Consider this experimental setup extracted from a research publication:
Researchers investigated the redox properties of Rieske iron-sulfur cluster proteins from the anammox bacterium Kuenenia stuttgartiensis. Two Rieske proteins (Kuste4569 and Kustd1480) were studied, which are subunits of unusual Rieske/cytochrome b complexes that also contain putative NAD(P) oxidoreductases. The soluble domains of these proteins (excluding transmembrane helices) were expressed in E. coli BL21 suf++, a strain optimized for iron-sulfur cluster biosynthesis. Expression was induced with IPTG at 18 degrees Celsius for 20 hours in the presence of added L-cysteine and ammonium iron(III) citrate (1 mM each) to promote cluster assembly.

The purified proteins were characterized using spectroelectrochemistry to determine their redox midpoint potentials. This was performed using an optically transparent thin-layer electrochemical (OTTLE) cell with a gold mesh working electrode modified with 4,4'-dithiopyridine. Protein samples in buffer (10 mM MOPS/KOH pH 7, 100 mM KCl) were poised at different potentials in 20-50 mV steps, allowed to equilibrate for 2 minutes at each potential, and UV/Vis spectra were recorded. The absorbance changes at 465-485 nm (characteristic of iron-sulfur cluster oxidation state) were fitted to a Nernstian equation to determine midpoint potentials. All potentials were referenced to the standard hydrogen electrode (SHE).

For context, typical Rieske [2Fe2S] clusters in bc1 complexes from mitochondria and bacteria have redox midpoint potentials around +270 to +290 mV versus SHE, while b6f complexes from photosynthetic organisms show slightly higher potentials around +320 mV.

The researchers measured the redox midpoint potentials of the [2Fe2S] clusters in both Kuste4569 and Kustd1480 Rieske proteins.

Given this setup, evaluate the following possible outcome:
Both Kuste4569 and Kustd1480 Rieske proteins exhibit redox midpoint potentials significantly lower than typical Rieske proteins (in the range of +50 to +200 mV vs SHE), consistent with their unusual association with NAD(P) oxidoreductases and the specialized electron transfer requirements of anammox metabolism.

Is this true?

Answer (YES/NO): NO